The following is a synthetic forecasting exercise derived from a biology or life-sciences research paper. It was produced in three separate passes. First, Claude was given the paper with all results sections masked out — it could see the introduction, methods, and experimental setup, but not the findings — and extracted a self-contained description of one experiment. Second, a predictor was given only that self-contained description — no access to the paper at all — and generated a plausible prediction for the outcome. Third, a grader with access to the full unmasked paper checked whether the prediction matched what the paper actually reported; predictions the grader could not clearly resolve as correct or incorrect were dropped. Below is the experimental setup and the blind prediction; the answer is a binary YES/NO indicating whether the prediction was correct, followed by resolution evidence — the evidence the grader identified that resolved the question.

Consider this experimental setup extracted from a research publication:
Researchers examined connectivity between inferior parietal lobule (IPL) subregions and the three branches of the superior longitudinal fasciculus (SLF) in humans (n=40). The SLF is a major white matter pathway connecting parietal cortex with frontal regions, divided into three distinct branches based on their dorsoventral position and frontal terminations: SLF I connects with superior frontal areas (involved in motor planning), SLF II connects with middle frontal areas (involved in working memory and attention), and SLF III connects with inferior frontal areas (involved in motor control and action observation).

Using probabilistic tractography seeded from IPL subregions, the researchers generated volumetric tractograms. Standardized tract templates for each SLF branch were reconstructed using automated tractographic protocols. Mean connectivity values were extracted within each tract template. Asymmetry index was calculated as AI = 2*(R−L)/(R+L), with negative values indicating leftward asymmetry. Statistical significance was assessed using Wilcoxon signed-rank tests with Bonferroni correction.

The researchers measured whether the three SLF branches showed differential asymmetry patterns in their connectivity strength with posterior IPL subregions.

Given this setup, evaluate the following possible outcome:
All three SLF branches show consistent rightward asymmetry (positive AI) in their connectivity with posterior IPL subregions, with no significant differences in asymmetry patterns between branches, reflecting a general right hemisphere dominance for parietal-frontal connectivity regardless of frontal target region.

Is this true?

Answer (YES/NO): NO